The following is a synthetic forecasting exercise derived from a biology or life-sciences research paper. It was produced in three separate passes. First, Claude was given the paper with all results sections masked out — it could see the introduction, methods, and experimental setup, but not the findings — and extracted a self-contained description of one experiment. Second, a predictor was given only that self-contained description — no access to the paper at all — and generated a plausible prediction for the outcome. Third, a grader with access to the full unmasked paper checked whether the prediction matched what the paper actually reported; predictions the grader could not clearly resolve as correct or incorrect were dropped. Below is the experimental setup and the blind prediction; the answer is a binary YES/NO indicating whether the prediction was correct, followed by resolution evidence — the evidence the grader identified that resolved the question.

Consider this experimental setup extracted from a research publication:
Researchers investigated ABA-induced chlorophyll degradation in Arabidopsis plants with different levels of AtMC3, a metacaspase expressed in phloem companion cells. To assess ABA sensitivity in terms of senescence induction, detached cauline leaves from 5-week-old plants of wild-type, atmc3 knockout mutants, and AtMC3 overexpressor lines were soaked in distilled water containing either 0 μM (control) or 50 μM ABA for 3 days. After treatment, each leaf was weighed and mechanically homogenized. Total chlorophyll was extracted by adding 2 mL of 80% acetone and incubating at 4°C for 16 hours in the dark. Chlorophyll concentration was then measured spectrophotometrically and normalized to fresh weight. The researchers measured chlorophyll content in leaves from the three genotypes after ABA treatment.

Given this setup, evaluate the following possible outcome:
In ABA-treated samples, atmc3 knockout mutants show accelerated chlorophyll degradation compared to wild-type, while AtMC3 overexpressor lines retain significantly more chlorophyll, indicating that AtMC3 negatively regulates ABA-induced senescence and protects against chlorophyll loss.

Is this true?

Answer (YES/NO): NO